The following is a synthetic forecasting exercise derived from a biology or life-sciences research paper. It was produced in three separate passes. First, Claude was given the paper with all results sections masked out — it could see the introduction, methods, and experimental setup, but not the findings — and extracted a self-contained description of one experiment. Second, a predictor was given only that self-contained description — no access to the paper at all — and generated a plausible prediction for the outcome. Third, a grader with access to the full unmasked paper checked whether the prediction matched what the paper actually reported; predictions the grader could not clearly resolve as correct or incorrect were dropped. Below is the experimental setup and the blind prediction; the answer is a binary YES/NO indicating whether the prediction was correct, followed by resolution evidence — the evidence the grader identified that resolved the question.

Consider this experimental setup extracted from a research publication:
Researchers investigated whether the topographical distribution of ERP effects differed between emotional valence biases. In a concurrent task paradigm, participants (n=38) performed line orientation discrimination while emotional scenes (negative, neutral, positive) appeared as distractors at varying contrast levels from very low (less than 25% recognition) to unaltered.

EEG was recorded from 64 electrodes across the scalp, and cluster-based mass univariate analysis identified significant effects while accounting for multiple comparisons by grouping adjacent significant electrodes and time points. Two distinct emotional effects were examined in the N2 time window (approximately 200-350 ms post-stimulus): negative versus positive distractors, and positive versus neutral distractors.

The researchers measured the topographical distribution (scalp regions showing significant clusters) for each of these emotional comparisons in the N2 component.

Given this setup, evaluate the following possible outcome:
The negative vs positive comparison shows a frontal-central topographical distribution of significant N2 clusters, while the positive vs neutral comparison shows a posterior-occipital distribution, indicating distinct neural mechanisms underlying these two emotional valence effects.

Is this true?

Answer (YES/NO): NO